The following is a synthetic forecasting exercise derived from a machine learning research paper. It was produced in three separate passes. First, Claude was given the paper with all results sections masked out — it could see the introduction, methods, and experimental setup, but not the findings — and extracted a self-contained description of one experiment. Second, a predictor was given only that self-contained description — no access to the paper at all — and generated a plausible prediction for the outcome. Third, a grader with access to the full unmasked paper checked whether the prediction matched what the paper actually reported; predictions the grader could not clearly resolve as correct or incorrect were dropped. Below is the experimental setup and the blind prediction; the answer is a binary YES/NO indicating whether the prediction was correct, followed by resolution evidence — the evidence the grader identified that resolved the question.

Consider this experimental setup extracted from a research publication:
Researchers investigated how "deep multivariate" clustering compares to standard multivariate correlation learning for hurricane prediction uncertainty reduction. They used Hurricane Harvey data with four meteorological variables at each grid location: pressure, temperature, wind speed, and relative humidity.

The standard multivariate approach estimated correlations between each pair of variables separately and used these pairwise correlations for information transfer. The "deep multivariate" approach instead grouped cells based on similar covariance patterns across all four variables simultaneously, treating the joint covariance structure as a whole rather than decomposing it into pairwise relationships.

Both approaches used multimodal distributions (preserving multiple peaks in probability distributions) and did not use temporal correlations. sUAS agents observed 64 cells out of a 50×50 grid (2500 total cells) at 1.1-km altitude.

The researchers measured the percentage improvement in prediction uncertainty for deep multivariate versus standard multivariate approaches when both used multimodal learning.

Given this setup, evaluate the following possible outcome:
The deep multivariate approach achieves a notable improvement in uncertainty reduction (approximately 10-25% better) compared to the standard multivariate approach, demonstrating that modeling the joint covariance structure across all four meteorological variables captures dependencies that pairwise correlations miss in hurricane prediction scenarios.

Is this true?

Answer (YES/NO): YES